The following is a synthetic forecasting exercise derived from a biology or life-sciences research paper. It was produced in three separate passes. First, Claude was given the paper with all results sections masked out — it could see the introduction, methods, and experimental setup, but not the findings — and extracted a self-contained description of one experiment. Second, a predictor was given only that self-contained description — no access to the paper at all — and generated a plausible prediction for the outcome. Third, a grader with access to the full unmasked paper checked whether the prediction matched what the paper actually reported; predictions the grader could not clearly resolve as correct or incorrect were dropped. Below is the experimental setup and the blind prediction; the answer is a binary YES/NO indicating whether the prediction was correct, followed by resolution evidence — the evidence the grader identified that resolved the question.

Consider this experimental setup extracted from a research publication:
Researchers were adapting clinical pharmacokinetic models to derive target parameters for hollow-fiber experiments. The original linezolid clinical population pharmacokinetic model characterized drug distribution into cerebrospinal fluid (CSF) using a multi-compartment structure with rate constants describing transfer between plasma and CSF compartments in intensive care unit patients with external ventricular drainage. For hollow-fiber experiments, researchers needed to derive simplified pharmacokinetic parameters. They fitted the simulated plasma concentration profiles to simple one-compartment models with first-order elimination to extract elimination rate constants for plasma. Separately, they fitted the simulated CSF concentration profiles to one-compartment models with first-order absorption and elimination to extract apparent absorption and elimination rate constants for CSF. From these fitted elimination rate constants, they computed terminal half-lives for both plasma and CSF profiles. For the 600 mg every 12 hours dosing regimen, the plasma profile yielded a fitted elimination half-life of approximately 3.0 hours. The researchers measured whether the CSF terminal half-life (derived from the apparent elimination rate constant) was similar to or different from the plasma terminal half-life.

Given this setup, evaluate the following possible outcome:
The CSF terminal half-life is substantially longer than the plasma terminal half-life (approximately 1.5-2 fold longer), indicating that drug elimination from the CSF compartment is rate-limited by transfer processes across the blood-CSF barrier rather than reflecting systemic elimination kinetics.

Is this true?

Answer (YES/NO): NO